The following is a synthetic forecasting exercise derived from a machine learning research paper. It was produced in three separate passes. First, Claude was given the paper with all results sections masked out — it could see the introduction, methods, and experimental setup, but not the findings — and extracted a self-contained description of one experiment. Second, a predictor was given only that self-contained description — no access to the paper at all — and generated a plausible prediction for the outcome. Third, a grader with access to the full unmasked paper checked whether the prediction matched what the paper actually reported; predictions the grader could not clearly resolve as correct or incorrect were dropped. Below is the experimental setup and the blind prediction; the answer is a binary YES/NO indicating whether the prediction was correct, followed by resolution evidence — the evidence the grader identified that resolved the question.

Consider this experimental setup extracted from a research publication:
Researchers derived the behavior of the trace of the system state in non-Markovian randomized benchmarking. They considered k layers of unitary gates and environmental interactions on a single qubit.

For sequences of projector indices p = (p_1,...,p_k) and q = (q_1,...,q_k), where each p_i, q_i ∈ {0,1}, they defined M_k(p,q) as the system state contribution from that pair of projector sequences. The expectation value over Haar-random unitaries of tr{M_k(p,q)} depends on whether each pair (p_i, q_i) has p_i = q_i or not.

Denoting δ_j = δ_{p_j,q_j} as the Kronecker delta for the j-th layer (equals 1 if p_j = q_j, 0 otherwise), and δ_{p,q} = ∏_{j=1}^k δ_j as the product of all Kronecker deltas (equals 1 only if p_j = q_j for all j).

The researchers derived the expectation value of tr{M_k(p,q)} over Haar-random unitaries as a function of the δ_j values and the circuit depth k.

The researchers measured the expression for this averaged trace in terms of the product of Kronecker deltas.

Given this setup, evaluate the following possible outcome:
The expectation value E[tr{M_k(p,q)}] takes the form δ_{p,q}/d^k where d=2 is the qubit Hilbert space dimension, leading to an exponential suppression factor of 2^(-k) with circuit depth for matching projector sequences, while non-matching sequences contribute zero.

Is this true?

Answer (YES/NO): YES